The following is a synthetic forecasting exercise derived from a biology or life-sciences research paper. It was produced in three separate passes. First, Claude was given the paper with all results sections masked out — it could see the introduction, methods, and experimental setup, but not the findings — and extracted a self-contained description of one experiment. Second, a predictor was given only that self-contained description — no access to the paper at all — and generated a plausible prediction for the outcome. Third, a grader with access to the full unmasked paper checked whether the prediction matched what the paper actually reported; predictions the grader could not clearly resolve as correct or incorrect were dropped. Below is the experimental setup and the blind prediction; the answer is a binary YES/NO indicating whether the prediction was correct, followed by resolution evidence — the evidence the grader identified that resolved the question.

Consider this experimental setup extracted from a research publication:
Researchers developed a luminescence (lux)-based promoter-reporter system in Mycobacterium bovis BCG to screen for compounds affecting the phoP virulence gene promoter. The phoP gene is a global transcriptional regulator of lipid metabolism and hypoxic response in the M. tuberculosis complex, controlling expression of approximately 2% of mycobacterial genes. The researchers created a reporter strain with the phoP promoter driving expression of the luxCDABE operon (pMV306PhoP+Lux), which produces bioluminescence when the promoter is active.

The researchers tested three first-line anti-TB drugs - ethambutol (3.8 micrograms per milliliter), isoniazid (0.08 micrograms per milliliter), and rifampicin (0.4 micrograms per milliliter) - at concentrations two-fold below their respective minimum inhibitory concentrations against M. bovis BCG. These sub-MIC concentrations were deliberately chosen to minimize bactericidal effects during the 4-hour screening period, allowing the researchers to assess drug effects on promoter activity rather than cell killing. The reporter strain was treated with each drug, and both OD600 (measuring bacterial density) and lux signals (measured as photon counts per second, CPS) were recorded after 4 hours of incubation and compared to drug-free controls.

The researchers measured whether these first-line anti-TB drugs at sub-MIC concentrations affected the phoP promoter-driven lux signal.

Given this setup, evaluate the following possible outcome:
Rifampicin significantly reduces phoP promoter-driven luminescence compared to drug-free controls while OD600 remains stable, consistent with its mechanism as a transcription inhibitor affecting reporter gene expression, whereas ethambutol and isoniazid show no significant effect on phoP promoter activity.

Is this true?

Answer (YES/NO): NO